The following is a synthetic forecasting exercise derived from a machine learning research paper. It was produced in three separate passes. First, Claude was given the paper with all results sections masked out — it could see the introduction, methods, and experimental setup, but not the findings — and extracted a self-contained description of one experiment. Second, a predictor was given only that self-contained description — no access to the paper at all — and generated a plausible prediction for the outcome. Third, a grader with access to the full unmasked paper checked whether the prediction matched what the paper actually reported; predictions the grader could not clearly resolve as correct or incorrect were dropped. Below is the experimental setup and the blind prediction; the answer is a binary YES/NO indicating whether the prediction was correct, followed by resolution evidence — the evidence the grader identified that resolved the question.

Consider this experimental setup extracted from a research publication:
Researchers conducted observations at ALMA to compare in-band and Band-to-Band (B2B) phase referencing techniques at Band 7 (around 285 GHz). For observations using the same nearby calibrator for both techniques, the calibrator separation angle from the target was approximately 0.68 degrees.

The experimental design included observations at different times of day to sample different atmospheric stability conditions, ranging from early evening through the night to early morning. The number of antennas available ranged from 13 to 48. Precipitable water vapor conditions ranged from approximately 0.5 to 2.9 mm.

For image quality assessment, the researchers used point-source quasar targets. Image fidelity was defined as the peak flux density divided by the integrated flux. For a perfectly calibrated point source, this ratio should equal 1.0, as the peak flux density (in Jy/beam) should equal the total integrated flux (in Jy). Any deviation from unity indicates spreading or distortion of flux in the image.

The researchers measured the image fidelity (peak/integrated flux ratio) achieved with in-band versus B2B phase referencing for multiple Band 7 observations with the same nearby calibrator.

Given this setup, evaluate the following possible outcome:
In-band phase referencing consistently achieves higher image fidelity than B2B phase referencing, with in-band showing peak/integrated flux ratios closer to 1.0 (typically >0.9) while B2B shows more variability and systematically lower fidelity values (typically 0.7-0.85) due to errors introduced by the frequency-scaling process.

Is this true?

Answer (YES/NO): NO